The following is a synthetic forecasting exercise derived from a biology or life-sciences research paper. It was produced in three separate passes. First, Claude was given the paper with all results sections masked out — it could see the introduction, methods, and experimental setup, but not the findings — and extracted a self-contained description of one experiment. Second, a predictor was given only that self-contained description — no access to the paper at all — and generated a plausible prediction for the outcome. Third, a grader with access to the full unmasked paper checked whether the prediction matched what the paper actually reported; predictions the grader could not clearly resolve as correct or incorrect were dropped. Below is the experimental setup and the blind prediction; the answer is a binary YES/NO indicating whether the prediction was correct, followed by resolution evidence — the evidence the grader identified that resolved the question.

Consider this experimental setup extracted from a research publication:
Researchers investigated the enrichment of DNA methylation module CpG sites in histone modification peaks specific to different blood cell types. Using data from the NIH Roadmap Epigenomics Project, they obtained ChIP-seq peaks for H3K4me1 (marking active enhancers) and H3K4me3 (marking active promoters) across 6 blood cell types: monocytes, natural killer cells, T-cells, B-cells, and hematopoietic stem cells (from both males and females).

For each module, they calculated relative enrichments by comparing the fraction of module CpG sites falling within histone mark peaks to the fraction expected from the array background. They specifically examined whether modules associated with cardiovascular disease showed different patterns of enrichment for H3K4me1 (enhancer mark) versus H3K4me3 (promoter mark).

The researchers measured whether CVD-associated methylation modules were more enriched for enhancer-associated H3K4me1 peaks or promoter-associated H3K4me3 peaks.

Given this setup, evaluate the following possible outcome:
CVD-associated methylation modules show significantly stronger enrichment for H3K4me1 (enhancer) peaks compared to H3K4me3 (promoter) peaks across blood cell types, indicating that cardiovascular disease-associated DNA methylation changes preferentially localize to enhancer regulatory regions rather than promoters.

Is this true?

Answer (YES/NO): NO